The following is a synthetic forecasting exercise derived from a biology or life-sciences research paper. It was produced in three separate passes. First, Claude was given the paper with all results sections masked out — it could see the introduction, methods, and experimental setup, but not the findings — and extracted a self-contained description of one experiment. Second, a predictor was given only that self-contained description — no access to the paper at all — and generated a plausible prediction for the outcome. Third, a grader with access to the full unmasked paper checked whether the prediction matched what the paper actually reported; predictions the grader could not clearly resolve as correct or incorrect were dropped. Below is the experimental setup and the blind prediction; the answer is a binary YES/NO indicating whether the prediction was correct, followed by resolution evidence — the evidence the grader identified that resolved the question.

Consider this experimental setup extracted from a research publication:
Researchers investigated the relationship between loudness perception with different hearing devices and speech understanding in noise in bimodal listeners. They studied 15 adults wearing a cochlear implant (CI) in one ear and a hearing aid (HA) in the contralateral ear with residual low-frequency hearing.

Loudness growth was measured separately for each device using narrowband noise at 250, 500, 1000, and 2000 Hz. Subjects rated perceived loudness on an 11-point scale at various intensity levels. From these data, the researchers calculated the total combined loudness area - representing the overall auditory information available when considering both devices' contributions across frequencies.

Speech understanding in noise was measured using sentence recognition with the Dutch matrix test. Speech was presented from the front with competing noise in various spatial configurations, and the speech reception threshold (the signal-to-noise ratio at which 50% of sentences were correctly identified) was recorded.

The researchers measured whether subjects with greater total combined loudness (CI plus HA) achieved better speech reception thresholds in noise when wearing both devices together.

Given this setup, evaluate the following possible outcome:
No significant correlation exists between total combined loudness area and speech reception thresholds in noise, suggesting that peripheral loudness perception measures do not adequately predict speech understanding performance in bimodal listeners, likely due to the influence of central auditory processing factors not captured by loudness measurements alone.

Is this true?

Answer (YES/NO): YES